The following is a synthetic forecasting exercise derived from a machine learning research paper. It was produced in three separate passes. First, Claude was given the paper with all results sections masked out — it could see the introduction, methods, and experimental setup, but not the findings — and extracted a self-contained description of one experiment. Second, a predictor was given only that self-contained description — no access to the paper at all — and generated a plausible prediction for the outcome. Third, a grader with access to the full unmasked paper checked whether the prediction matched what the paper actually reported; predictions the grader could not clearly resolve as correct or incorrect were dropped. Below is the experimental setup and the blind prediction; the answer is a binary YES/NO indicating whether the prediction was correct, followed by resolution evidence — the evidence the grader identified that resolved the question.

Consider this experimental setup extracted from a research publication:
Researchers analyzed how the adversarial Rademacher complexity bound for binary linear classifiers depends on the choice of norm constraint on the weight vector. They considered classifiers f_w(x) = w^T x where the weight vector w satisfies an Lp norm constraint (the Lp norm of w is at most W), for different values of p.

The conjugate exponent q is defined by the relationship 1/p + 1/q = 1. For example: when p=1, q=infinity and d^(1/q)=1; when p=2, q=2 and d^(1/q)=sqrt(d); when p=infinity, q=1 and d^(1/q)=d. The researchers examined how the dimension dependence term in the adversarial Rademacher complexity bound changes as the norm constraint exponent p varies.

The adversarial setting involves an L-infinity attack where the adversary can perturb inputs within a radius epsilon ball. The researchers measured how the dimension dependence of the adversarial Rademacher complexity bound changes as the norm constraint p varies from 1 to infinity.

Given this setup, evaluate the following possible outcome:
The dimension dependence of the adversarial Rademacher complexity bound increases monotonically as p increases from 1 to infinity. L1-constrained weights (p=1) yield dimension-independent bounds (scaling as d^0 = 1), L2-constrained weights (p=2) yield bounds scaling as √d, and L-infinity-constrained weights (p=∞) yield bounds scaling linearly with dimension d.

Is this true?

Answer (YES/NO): YES